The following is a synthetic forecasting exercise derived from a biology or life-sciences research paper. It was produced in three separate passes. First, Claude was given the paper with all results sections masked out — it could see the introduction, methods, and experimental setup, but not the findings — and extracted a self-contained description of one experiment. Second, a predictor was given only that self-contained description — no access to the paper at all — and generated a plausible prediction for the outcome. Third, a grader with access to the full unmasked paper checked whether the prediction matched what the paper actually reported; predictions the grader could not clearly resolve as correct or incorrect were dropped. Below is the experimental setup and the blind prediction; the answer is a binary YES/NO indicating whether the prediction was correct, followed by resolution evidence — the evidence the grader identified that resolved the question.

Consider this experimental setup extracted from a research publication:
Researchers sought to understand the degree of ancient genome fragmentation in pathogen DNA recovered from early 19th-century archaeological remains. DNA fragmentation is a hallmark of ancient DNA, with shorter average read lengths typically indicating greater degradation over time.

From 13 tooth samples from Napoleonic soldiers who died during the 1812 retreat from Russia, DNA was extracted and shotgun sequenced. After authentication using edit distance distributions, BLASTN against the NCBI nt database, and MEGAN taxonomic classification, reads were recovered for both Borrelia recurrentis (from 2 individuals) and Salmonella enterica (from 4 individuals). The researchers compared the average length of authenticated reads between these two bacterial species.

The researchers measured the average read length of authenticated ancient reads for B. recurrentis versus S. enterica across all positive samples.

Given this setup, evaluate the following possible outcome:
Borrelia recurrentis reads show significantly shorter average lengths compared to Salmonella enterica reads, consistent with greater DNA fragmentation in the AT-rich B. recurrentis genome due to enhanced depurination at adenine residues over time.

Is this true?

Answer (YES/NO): NO